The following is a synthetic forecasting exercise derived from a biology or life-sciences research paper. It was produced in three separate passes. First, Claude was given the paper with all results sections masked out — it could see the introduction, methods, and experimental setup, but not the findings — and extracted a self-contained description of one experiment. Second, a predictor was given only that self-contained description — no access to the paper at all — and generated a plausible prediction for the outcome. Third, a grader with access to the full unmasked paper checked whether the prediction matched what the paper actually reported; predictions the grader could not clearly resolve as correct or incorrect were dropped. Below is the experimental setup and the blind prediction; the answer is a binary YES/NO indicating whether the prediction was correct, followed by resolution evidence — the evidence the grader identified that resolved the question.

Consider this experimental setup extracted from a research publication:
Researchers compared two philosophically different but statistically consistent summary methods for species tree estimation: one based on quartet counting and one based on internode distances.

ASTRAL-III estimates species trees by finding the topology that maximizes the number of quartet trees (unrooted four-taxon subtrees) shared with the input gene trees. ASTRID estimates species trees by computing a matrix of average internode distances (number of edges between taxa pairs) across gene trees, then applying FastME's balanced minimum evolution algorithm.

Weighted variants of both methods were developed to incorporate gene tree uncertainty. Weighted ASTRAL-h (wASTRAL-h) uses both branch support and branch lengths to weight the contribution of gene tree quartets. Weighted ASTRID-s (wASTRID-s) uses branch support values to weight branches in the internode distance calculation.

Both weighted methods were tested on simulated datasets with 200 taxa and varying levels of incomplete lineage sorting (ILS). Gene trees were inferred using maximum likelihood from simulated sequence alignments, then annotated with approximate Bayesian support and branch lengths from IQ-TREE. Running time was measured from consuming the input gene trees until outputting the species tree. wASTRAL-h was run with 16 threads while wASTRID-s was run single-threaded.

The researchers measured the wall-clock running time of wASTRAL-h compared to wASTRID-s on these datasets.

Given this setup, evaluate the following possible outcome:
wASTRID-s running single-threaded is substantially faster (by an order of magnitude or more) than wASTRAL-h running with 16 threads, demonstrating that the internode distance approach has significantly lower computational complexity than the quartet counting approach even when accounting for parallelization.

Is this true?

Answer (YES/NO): YES